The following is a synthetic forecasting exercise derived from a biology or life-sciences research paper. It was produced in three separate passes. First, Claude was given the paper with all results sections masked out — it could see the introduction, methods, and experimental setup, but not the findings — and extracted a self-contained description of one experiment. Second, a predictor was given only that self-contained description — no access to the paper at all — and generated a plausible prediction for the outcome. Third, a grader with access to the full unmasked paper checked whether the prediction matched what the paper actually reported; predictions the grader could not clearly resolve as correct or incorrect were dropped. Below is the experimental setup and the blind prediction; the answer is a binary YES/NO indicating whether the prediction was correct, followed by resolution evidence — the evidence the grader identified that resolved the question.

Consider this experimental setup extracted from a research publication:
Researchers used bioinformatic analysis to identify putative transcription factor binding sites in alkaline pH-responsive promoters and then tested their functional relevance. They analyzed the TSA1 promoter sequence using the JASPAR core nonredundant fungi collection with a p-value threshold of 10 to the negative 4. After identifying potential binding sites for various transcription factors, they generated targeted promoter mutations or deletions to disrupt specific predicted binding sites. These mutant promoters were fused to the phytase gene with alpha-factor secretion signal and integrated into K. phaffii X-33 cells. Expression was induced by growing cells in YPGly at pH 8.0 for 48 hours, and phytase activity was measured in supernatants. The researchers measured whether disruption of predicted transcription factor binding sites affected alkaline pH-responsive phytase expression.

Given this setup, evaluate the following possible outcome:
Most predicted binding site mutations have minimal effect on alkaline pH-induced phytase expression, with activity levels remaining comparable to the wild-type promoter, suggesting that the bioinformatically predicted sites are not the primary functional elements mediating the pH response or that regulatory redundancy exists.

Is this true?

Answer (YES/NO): YES